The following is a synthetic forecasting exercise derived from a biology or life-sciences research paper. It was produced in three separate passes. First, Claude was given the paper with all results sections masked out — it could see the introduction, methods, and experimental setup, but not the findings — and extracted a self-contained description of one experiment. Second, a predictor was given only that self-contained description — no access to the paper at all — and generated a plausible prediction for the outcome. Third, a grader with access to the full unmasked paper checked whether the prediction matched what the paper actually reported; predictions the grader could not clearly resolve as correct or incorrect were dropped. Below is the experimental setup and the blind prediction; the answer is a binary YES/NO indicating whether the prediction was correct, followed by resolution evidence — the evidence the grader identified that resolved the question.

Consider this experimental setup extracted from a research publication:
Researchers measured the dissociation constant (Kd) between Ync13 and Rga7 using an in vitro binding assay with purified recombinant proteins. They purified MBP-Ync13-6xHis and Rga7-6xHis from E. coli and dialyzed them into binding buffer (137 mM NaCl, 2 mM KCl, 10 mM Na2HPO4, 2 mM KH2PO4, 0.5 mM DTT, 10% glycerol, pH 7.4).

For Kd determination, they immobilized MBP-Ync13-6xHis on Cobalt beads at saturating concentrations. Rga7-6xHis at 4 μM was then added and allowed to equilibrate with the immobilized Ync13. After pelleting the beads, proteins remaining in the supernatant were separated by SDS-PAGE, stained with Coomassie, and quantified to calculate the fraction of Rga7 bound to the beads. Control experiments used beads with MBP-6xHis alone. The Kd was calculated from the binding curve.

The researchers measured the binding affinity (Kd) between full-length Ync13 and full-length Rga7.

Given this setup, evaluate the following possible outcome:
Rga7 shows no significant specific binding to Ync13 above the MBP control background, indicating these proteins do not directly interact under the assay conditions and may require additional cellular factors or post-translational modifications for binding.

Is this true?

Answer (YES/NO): NO